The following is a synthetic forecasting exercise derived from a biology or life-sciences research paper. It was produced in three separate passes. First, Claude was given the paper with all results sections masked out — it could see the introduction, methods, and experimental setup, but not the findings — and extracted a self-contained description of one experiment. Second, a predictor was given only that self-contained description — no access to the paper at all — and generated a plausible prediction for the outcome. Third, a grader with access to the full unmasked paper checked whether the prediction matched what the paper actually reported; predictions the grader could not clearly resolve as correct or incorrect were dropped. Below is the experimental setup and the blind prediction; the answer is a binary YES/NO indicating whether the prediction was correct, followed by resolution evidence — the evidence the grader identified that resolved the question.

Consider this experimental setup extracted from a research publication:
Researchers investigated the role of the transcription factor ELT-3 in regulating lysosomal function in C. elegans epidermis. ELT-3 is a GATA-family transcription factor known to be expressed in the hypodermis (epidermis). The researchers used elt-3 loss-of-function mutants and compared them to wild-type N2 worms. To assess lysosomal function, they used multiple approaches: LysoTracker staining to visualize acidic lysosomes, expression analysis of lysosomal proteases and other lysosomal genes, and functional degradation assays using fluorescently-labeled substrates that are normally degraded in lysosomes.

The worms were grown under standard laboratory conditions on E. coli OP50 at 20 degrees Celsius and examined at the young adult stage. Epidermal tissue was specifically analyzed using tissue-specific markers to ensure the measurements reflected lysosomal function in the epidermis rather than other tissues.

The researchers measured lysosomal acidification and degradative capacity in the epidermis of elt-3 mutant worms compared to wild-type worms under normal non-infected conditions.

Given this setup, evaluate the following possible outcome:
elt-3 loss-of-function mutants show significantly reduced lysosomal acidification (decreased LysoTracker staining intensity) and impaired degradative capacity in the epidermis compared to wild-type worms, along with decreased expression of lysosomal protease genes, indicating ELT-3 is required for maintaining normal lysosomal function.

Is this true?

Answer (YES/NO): NO